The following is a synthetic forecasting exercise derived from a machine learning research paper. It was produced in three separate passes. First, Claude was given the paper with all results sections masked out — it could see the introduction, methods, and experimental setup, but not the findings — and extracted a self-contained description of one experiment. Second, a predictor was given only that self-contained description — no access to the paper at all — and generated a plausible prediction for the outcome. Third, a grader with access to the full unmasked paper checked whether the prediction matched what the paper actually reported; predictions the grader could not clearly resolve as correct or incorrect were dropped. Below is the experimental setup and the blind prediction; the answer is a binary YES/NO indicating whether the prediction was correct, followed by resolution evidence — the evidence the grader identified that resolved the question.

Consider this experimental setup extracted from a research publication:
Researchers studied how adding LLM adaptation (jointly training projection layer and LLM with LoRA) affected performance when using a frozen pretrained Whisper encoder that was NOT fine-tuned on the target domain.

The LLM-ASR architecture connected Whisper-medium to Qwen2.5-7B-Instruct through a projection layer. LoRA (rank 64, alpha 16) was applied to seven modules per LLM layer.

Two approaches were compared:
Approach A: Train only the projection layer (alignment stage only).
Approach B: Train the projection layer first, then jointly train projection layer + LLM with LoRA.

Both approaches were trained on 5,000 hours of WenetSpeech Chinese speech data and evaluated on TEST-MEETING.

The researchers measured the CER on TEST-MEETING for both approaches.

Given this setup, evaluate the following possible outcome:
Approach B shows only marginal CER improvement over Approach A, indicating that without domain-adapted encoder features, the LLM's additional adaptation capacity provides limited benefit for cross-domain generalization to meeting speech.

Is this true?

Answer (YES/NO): NO